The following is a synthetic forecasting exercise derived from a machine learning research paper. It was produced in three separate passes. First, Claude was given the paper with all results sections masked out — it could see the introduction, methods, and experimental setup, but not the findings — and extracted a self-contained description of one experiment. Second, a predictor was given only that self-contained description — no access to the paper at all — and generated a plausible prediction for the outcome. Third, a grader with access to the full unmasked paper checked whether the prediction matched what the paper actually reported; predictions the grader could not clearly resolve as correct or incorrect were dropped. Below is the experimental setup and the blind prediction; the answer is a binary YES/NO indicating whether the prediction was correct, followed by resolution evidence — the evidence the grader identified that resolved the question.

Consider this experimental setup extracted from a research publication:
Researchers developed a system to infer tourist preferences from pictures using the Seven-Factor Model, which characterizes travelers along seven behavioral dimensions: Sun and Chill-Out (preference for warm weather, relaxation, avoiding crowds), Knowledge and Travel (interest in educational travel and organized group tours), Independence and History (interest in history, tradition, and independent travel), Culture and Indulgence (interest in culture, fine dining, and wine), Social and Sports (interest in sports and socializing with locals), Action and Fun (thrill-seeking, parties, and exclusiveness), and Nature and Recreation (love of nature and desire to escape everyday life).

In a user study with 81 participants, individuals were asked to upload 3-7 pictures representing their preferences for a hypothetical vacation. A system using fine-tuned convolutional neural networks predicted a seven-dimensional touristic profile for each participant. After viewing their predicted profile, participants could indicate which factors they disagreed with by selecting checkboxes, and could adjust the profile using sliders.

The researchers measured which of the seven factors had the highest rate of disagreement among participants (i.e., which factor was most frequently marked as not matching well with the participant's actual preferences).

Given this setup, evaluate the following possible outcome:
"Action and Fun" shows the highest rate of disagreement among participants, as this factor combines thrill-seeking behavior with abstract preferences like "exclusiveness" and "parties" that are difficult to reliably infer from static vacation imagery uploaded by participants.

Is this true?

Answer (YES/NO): NO